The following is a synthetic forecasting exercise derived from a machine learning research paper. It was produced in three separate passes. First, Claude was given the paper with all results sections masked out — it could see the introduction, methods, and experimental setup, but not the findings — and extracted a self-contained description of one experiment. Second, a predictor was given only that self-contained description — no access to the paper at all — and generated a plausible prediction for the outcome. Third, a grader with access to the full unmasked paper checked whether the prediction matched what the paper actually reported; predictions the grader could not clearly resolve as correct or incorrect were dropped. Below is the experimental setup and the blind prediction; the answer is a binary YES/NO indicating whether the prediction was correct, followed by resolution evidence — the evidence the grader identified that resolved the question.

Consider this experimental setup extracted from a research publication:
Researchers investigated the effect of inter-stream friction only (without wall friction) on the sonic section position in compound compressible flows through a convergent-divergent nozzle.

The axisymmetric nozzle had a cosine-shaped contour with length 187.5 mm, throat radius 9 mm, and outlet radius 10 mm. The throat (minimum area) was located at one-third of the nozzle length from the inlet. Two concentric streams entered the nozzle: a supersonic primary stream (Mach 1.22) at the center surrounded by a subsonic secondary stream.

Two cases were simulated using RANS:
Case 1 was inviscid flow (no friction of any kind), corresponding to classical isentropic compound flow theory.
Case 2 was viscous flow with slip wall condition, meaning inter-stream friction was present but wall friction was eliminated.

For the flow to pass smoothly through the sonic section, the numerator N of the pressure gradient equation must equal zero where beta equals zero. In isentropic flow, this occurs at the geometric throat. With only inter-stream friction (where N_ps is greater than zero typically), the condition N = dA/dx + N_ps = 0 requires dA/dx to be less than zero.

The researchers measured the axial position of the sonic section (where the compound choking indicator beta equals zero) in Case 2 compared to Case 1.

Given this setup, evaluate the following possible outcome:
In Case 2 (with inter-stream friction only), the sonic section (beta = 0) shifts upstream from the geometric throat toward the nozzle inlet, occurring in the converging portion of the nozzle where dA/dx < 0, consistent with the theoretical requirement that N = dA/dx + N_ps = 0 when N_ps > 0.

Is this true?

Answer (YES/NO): YES